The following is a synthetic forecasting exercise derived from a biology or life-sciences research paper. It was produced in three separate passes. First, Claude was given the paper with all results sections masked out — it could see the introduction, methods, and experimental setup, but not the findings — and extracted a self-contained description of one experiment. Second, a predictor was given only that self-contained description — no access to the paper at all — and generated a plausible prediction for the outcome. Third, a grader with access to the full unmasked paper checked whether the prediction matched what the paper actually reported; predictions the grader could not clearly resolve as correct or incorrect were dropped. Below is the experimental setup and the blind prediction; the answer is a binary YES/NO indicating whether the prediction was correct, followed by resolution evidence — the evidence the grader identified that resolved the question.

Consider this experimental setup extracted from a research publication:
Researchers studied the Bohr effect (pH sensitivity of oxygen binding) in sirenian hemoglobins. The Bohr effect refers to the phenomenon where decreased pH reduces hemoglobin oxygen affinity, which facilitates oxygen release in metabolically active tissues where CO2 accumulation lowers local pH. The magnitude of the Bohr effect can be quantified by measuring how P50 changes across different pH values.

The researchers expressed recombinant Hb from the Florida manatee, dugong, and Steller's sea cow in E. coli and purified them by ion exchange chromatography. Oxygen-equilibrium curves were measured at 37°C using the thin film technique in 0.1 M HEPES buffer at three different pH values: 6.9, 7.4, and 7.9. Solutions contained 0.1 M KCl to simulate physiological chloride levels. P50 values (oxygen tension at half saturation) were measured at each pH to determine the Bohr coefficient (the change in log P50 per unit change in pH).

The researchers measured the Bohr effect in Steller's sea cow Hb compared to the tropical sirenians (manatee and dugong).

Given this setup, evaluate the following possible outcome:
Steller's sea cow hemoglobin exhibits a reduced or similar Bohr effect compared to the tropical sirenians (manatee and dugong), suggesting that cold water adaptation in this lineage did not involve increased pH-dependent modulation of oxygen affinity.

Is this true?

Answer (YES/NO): YES